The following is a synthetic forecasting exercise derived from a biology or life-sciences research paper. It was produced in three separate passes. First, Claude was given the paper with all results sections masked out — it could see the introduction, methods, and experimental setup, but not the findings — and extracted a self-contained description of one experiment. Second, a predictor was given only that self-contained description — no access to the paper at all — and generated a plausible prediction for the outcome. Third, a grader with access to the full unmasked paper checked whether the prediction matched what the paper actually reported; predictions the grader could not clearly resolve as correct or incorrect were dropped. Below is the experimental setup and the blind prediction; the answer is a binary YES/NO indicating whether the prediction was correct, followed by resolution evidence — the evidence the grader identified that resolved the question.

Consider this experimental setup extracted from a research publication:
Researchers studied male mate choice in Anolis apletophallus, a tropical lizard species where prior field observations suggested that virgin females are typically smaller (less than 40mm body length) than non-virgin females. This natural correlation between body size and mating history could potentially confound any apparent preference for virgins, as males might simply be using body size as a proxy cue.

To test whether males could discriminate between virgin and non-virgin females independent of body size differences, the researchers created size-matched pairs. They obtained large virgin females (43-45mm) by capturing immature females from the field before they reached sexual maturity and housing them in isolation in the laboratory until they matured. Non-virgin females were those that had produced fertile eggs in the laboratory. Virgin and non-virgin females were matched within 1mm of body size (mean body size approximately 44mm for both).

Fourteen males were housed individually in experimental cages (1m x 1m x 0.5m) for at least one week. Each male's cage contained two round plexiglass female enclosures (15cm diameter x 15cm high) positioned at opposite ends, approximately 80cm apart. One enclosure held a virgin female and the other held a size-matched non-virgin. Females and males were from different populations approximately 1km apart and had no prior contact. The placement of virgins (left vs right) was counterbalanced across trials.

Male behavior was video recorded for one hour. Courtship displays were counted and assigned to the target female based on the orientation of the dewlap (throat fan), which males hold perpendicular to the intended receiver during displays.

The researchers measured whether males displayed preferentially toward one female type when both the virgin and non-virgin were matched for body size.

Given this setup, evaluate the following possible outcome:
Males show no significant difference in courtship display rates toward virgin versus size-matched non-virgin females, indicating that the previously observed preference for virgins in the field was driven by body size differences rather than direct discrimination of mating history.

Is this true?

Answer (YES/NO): NO